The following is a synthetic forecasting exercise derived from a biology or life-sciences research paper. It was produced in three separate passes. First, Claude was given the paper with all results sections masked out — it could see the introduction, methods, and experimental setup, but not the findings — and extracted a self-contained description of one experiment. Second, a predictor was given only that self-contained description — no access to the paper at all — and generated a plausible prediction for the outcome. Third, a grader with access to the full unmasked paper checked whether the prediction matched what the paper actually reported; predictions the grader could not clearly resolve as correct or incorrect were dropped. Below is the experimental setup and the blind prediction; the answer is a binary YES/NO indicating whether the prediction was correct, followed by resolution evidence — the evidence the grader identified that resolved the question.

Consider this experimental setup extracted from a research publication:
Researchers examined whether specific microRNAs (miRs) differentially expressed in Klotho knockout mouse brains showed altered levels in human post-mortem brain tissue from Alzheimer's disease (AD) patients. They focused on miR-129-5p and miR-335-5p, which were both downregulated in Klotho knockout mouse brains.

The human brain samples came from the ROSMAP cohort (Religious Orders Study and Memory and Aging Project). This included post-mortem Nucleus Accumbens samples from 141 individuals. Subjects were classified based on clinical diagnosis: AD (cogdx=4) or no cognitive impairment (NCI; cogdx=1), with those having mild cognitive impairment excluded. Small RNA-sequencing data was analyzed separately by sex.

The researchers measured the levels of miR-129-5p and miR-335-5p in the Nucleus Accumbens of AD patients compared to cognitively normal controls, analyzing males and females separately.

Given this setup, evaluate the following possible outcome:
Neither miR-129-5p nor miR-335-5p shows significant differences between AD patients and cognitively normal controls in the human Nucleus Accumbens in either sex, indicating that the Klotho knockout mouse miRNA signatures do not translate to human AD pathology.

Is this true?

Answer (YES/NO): NO